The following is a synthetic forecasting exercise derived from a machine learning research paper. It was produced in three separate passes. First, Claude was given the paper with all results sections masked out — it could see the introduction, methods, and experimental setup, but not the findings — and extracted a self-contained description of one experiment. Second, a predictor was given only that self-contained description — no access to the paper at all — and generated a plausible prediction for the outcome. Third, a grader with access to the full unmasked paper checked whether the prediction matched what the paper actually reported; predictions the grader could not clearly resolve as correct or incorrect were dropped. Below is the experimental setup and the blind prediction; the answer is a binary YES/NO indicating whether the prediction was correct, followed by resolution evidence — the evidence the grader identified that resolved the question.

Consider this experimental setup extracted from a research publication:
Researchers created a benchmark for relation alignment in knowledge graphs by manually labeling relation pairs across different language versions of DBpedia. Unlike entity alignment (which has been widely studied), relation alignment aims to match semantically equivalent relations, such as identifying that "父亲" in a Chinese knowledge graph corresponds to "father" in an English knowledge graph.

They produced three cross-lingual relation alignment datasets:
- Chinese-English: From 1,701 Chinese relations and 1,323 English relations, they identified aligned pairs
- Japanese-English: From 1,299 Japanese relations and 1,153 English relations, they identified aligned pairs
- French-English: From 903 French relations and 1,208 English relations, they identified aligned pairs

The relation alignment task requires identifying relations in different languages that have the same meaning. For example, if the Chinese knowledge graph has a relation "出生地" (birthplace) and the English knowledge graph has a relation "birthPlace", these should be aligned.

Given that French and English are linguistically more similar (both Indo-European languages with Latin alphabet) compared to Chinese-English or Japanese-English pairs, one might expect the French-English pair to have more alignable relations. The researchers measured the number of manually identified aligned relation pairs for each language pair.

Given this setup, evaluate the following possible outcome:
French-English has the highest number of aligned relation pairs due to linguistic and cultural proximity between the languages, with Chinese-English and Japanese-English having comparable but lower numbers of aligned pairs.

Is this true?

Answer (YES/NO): NO